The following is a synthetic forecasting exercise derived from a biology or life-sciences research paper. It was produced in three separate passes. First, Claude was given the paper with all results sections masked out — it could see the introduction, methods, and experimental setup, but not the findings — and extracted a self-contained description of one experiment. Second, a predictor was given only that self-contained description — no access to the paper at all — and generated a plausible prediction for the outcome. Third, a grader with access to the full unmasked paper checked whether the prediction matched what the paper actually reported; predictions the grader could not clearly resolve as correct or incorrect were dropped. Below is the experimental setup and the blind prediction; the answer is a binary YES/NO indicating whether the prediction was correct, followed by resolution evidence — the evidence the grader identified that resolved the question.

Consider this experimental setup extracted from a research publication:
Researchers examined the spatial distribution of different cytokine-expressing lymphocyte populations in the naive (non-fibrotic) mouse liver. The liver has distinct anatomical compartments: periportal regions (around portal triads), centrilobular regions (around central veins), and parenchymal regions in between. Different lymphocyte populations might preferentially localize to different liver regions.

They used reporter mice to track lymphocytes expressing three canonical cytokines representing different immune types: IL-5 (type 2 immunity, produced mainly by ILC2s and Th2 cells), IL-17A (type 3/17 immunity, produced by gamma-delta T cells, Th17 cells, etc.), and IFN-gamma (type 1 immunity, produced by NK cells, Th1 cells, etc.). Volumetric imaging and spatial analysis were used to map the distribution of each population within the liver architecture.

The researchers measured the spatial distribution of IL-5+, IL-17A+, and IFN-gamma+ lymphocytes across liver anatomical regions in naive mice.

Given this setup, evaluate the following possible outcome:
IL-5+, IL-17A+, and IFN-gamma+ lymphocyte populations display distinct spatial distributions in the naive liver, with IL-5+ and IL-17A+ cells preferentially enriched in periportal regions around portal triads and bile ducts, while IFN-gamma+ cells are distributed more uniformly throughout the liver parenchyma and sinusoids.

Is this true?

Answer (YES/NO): YES